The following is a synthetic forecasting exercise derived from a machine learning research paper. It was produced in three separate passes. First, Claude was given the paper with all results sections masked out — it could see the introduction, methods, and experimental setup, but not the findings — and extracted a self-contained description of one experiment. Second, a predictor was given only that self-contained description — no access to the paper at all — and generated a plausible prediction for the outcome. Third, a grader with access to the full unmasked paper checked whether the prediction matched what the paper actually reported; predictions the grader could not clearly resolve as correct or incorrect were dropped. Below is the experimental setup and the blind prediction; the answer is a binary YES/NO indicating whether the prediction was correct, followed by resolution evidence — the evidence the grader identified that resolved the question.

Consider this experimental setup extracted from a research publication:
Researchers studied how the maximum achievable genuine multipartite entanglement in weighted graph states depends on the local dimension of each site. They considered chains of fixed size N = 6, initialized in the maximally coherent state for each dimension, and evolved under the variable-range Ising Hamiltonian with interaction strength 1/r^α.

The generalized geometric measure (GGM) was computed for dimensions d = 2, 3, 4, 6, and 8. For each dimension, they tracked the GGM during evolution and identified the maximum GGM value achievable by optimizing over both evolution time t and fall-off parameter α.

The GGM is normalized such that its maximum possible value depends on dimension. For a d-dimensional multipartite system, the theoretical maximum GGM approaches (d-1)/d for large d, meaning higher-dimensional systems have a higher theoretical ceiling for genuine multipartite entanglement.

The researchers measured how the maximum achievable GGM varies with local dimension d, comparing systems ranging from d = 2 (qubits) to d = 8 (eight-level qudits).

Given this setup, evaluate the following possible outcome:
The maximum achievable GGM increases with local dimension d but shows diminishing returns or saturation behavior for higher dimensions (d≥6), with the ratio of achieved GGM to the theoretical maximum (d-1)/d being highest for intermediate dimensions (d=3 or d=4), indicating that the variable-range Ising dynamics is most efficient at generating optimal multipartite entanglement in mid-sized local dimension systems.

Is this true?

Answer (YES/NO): NO